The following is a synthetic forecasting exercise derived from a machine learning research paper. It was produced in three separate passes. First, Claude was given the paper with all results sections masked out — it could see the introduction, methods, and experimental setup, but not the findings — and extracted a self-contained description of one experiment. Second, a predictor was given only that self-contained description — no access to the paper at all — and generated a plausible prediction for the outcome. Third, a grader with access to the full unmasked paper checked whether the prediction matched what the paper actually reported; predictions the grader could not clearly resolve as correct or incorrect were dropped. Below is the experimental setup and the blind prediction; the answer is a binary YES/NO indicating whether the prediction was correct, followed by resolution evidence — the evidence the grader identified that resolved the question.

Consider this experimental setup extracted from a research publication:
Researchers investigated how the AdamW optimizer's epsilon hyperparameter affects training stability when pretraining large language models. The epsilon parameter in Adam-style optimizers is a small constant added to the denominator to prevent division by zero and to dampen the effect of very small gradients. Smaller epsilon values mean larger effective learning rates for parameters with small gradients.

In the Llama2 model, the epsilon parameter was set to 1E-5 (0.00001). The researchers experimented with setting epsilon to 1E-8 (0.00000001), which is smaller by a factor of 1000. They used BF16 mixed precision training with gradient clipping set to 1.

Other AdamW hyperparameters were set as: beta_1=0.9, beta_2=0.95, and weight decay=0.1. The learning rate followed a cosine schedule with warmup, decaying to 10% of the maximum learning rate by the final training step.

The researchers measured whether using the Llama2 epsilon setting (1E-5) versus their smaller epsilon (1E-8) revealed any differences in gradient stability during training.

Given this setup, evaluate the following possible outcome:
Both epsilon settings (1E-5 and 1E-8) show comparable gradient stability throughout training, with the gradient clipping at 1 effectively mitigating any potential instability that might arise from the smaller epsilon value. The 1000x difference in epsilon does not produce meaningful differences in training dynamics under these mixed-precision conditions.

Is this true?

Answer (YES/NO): NO